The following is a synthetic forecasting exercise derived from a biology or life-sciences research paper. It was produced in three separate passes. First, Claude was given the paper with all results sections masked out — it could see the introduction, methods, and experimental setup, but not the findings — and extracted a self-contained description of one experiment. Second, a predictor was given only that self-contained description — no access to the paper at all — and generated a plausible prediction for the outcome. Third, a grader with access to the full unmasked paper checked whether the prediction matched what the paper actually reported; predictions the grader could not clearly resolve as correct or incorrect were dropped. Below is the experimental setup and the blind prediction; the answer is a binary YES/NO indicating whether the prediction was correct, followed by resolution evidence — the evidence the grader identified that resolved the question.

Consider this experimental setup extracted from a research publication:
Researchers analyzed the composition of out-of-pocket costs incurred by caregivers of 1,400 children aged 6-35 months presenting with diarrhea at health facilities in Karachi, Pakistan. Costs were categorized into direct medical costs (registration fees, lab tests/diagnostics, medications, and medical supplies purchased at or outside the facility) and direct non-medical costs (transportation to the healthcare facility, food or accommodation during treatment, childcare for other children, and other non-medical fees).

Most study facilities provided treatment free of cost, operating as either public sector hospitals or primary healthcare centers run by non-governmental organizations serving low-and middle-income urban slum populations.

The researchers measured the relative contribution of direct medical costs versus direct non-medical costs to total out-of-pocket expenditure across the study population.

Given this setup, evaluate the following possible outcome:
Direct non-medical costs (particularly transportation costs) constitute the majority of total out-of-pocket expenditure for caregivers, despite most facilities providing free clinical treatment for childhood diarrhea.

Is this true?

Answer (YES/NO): NO